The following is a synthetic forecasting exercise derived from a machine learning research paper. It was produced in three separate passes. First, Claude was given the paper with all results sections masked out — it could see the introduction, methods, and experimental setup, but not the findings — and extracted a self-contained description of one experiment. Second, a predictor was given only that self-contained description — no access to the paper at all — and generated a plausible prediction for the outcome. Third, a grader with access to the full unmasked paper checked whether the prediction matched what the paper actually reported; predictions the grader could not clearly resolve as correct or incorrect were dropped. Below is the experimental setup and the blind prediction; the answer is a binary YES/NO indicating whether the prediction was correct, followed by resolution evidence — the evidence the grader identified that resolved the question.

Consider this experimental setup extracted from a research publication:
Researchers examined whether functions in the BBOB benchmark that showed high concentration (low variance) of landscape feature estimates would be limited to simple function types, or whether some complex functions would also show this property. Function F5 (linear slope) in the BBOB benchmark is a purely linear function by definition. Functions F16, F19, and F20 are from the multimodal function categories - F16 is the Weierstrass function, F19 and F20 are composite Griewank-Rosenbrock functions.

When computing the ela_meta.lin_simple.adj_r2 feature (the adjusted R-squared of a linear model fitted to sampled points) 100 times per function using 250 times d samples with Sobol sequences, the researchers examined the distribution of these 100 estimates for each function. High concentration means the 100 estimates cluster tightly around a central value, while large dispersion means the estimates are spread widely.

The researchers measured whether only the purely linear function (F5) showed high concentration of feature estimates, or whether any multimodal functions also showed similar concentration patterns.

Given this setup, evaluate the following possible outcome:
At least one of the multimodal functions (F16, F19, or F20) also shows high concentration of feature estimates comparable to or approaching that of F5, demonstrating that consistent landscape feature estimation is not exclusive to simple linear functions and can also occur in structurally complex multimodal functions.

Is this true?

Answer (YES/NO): YES